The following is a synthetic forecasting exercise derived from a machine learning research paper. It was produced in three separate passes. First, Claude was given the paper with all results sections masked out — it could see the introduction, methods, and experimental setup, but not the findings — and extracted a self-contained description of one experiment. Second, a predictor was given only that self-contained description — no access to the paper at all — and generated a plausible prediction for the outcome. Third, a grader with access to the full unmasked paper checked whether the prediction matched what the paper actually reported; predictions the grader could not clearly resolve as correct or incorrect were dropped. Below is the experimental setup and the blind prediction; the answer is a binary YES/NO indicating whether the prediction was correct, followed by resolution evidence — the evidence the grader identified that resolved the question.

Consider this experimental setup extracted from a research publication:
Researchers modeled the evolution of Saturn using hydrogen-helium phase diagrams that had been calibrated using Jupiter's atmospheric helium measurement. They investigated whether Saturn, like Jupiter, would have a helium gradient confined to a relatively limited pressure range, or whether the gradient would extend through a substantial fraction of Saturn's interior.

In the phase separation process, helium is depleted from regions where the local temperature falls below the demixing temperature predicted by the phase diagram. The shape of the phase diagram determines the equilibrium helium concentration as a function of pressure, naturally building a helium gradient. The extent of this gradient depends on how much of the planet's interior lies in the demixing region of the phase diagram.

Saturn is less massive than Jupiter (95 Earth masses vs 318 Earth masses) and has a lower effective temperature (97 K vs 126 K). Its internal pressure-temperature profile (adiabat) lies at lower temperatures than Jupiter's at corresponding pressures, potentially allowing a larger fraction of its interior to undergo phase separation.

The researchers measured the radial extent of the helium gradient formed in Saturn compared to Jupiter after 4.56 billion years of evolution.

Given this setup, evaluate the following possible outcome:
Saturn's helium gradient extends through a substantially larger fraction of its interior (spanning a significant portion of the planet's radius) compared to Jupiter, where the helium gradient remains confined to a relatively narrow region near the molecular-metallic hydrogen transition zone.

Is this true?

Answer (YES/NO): YES